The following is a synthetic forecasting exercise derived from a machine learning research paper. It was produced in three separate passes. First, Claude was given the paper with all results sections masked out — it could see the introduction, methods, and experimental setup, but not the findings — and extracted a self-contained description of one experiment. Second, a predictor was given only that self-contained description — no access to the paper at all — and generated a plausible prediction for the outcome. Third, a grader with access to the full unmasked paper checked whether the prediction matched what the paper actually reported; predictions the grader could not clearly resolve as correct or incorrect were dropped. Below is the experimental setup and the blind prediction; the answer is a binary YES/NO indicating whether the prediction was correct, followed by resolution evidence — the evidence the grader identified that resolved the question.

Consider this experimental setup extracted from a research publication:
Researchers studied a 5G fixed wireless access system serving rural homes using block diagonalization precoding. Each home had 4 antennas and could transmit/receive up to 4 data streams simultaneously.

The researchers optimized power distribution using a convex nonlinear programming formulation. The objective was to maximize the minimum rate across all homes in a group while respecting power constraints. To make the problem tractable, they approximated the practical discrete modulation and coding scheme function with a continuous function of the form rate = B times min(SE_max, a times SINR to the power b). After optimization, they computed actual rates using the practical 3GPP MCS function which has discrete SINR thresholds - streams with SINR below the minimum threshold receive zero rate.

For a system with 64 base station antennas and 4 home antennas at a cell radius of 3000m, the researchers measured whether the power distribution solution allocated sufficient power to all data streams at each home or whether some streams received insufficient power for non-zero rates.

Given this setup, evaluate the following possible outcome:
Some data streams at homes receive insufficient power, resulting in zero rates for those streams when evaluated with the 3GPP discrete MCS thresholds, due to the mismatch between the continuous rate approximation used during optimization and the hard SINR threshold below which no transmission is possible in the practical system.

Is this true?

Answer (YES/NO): YES